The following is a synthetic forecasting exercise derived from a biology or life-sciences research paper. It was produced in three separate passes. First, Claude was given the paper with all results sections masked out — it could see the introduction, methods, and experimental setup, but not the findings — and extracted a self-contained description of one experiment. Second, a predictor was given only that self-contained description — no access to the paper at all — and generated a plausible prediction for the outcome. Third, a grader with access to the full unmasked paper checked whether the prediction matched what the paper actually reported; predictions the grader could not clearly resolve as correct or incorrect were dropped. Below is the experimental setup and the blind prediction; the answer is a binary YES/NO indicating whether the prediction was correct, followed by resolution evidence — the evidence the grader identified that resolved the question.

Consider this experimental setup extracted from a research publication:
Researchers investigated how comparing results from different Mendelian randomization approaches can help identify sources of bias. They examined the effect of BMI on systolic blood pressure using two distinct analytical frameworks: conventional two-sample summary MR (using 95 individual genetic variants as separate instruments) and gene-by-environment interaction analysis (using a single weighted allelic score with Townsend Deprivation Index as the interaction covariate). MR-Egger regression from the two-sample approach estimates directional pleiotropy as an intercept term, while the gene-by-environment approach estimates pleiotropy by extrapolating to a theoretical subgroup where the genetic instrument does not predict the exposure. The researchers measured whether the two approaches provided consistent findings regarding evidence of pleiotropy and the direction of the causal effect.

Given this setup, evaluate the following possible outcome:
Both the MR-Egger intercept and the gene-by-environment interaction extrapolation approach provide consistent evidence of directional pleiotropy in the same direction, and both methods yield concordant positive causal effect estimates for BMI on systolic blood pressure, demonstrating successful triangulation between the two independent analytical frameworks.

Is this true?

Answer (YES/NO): NO